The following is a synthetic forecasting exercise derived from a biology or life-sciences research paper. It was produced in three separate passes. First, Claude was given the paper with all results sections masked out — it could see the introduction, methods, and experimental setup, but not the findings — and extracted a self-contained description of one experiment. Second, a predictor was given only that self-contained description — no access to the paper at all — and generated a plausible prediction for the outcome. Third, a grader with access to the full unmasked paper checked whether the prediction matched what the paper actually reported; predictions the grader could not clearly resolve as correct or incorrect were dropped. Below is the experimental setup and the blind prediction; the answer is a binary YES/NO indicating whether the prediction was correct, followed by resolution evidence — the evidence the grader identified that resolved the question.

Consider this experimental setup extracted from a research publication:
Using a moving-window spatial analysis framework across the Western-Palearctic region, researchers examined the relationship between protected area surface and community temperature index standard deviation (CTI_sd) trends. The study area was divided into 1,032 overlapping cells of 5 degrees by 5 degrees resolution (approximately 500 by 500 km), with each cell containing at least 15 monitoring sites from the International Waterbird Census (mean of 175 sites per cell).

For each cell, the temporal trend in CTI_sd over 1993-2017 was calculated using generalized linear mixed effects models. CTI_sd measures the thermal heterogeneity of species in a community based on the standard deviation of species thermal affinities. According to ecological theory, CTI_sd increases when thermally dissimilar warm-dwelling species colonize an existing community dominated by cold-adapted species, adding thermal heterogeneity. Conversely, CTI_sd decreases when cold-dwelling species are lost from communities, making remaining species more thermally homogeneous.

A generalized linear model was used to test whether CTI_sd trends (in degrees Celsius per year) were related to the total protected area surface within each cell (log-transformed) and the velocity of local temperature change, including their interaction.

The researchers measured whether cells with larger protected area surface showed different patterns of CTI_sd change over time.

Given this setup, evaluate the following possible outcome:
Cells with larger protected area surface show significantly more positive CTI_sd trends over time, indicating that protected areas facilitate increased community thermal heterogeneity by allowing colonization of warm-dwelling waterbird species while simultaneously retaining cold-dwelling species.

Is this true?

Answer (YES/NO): NO